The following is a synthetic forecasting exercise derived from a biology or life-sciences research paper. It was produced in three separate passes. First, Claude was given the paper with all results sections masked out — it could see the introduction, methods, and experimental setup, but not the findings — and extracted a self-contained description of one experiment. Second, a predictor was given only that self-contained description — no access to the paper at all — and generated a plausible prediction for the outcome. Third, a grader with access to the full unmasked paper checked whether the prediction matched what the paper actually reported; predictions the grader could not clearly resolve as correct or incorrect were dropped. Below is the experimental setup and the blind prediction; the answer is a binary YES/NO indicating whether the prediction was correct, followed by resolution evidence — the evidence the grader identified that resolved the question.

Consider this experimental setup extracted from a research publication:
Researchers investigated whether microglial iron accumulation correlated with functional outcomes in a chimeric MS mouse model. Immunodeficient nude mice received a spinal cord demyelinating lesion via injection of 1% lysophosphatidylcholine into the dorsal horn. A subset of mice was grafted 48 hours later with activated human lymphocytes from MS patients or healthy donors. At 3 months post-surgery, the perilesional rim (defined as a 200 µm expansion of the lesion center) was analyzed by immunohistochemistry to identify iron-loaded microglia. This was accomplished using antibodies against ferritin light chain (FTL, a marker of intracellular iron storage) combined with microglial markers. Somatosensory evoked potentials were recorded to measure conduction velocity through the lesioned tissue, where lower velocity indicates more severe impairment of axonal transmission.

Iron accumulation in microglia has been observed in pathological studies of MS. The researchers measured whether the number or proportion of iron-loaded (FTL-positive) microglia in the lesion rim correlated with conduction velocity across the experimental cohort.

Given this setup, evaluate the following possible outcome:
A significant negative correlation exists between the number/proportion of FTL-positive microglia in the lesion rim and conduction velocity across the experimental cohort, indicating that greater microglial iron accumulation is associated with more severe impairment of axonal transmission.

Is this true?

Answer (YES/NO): YES